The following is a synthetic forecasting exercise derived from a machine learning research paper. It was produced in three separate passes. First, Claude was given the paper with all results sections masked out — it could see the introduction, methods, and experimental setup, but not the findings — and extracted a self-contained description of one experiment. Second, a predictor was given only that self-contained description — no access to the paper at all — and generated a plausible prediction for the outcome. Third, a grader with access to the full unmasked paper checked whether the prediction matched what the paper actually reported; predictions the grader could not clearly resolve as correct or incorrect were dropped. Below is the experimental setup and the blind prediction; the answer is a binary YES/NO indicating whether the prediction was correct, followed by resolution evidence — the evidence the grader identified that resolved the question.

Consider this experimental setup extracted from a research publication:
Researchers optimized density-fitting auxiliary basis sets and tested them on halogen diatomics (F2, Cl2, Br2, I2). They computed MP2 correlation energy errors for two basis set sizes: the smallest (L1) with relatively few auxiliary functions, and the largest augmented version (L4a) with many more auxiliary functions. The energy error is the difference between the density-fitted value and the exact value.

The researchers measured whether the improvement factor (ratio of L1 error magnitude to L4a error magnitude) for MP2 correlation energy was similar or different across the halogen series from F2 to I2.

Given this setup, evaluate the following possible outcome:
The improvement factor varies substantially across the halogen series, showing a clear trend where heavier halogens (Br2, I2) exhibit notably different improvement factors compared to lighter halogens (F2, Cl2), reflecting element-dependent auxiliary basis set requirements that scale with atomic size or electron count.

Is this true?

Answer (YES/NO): NO